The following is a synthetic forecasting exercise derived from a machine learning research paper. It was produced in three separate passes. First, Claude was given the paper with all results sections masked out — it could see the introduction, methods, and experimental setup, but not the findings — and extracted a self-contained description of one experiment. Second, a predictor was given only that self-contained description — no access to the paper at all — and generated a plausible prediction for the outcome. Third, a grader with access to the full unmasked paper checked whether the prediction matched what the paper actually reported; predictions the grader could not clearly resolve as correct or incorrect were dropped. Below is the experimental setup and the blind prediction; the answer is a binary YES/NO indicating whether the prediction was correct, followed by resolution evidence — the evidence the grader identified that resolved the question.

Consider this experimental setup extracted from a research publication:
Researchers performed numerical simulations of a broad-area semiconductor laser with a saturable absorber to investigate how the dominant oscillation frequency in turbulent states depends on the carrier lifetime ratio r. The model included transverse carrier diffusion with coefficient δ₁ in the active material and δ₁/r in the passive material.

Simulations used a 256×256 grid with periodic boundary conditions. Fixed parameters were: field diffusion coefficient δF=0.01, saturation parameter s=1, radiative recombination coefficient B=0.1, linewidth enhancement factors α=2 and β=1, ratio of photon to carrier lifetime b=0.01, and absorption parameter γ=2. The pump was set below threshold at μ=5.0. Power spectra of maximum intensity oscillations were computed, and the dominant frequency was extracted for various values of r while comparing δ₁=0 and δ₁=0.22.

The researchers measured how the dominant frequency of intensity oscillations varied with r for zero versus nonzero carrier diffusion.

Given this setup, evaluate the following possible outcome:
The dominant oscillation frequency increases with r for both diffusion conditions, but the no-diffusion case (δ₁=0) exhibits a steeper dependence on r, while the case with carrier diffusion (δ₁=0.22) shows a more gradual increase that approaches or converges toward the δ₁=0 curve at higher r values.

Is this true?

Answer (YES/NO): NO